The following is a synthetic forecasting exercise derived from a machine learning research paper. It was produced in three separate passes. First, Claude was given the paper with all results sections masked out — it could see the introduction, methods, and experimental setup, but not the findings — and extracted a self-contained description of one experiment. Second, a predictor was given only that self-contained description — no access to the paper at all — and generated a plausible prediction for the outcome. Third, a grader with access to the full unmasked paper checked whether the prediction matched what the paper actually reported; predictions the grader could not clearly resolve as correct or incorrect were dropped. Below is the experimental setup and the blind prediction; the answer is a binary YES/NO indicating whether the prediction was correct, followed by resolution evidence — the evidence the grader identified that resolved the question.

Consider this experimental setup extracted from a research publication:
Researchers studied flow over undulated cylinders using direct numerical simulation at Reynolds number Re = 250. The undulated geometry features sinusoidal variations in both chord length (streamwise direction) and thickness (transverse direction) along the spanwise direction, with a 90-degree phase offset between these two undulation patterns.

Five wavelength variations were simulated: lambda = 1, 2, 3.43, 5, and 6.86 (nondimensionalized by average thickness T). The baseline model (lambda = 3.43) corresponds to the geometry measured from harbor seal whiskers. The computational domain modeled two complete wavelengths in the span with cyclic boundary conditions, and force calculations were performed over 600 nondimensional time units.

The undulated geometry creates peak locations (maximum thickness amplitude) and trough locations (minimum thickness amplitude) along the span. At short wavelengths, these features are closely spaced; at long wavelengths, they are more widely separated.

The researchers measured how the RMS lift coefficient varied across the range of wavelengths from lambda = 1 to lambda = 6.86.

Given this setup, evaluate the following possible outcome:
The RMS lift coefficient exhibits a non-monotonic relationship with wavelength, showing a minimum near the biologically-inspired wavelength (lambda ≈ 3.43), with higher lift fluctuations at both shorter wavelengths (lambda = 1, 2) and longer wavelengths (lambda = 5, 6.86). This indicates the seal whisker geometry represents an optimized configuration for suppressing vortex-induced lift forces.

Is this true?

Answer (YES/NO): YES